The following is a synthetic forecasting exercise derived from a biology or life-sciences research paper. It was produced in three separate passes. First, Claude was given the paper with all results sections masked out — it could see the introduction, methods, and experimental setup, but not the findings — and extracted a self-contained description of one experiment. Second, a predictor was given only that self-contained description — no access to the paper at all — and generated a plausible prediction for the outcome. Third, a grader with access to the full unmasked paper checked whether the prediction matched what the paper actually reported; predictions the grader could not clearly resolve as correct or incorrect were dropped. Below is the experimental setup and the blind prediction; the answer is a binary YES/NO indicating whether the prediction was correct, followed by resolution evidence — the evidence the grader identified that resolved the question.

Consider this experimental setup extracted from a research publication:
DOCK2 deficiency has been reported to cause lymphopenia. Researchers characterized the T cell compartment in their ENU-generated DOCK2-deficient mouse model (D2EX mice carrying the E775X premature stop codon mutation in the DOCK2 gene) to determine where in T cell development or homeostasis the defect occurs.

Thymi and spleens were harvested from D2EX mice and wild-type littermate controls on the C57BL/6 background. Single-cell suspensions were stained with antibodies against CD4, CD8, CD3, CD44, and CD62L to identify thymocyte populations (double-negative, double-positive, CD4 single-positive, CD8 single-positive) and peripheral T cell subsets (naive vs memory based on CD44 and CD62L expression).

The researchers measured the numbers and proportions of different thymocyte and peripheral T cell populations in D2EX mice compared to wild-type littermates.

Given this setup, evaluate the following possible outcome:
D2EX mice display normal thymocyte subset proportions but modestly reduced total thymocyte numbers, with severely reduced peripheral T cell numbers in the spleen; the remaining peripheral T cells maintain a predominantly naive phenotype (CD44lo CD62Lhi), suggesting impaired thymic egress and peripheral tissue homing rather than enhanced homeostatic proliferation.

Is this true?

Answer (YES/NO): NO